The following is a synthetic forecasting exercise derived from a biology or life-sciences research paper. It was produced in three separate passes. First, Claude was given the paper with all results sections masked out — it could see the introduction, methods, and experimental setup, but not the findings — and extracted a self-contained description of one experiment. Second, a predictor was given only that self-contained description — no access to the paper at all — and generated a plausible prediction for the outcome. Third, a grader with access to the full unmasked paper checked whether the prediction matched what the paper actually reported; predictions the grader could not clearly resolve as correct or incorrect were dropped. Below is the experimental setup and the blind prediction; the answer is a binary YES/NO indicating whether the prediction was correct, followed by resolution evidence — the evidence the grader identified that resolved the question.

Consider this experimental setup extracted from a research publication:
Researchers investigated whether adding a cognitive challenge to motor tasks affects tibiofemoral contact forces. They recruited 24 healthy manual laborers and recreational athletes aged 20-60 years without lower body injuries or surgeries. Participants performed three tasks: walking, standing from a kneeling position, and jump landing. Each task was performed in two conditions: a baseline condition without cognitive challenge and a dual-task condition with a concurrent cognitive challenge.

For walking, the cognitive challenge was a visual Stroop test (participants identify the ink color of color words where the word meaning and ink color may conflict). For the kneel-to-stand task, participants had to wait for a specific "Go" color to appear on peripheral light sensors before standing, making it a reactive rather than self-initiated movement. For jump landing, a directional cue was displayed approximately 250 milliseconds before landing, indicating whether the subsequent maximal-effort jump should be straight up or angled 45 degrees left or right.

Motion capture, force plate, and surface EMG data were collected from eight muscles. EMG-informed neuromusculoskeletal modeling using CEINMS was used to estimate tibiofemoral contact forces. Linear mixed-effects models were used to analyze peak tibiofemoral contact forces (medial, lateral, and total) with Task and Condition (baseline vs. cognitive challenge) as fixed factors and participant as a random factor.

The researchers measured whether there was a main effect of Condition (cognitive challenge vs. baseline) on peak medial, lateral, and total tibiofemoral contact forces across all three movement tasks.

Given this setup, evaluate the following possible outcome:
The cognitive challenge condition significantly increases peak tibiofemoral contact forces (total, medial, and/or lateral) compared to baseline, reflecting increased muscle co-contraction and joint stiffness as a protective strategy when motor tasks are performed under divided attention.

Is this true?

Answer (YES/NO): NO